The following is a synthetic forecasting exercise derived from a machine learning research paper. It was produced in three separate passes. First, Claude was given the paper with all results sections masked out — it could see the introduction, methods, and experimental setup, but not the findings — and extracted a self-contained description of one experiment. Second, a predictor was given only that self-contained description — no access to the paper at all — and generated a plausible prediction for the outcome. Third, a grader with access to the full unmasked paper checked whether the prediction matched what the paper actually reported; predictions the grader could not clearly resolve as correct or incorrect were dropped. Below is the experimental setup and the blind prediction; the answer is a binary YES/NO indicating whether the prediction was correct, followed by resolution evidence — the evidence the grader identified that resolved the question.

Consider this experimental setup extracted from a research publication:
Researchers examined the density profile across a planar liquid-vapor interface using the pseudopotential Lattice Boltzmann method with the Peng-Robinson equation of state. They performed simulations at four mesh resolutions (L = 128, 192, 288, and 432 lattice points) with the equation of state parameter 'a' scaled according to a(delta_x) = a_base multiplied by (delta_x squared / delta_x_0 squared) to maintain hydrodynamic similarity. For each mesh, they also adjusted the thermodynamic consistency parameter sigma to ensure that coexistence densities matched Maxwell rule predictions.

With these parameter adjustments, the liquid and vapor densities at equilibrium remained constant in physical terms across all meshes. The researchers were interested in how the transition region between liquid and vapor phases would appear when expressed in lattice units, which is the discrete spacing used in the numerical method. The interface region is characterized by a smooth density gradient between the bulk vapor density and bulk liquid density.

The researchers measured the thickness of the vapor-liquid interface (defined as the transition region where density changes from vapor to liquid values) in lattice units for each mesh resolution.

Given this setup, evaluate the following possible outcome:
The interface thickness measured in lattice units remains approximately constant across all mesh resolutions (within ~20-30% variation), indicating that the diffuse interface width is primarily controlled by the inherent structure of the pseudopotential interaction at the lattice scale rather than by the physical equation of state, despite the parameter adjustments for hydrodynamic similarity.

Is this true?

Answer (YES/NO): NO